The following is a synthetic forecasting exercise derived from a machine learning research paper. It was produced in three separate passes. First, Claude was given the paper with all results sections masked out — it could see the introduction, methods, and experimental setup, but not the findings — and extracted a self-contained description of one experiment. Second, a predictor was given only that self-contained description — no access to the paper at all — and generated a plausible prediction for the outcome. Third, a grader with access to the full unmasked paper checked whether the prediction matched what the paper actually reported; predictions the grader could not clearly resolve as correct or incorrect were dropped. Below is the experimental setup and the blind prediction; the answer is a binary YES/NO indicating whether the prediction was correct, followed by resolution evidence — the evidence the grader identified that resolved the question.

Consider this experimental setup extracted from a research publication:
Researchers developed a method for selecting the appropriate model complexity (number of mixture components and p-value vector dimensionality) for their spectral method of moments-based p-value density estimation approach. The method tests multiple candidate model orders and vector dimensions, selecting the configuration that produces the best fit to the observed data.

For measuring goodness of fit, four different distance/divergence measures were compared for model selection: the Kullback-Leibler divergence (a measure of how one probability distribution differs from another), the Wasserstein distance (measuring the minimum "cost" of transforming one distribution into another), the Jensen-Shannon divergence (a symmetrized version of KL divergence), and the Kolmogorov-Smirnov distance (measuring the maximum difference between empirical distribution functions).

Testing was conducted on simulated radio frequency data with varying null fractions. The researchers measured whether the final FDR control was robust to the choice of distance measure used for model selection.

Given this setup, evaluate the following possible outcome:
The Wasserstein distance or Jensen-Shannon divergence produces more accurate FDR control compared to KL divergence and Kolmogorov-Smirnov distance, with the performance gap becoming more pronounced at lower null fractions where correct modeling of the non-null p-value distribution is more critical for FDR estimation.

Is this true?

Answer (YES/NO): NO